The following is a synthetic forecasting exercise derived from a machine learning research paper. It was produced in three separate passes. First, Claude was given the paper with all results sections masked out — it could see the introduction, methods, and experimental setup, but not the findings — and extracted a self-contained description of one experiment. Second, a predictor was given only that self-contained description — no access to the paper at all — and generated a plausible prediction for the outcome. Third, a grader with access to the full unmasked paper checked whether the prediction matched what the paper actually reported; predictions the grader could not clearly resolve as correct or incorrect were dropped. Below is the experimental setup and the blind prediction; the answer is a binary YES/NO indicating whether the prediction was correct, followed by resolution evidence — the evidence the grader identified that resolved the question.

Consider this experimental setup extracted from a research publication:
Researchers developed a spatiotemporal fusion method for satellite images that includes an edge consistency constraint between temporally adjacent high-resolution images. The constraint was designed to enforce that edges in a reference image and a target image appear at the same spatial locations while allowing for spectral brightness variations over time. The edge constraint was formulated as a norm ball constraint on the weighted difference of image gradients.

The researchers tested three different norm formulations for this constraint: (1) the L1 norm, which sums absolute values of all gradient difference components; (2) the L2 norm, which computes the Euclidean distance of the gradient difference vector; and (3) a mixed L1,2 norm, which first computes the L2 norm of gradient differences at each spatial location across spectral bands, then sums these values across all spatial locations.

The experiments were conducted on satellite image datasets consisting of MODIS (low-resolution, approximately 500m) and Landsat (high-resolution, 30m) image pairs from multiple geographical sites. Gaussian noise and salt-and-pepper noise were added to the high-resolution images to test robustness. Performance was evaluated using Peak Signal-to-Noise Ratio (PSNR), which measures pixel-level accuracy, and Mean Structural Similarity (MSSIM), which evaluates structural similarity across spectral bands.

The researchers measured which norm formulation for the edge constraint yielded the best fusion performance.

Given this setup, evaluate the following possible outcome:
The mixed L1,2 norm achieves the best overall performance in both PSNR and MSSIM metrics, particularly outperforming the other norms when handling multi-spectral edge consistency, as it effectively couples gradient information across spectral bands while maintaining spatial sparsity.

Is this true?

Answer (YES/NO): NO